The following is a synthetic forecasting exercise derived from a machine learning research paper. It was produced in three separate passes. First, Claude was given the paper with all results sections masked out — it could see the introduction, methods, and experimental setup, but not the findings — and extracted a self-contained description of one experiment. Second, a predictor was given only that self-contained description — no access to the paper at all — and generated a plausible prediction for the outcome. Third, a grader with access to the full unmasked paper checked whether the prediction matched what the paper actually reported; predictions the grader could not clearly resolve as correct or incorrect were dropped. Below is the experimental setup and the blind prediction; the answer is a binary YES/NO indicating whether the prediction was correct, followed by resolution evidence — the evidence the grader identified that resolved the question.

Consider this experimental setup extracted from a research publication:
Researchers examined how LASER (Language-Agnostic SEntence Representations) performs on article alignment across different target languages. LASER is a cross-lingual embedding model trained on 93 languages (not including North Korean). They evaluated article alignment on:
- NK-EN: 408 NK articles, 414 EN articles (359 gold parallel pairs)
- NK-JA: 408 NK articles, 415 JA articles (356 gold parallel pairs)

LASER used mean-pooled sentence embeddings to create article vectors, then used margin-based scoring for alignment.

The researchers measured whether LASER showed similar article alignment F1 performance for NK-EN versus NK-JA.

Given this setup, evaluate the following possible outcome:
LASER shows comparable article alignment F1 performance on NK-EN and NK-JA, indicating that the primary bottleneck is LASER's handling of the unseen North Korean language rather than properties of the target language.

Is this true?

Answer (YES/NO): NO